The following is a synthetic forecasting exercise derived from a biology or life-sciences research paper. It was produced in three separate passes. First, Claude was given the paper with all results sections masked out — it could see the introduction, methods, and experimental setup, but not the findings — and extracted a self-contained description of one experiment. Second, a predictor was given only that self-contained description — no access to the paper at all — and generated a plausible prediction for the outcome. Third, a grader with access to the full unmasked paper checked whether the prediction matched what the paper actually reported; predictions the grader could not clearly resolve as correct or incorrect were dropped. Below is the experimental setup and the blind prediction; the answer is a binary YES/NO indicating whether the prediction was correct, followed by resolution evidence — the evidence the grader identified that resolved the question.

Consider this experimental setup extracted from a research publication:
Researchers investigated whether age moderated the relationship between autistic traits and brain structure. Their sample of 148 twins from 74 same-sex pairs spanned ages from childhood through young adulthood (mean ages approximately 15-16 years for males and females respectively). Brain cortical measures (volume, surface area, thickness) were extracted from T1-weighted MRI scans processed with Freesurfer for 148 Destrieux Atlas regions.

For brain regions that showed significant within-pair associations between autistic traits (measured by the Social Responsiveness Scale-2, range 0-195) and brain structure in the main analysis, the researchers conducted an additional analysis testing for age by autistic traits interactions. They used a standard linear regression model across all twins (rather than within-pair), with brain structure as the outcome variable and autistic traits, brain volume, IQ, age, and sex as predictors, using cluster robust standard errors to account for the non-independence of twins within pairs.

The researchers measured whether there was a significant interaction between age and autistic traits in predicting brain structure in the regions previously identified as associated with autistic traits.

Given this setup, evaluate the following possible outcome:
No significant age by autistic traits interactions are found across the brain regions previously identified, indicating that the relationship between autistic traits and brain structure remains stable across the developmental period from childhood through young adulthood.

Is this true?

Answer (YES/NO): YES